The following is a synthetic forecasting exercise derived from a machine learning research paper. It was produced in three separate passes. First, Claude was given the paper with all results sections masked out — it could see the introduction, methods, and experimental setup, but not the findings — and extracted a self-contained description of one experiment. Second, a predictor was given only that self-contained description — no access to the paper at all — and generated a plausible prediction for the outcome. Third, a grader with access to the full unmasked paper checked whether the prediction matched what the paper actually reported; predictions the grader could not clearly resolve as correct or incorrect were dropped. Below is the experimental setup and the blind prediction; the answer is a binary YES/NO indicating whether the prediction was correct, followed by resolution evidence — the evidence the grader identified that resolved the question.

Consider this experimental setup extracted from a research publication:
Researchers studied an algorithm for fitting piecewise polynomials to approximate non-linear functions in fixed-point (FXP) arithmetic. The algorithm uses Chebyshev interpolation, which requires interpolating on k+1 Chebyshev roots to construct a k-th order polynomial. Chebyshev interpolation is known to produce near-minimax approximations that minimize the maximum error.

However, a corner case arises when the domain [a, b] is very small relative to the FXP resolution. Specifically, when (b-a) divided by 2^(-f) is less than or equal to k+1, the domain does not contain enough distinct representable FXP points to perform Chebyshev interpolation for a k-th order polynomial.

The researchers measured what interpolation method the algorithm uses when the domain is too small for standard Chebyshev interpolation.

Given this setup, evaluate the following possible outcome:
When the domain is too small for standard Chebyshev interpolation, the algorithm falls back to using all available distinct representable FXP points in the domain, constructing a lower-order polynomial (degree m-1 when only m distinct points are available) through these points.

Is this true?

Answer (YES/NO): YES